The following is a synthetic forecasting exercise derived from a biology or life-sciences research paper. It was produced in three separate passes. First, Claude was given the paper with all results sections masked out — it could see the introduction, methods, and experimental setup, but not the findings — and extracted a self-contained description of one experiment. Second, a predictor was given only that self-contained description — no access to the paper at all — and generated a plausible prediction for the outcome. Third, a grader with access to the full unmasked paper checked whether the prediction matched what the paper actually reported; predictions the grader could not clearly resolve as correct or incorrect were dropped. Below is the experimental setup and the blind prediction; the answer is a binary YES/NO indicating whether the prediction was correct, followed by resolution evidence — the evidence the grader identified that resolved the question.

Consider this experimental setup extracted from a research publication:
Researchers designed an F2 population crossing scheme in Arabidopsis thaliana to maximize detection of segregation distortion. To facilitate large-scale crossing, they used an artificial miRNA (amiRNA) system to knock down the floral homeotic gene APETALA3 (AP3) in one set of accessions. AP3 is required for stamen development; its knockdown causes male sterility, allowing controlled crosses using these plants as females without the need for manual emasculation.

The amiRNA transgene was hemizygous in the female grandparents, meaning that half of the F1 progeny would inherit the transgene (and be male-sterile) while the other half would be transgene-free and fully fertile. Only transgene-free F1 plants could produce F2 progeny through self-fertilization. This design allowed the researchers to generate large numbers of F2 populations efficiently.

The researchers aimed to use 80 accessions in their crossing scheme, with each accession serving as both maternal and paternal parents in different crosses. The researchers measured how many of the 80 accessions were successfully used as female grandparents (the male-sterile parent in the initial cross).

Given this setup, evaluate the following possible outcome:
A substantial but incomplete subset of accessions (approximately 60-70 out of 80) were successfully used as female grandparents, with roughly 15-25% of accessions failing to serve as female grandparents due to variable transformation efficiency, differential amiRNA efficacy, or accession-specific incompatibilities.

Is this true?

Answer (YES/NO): YES